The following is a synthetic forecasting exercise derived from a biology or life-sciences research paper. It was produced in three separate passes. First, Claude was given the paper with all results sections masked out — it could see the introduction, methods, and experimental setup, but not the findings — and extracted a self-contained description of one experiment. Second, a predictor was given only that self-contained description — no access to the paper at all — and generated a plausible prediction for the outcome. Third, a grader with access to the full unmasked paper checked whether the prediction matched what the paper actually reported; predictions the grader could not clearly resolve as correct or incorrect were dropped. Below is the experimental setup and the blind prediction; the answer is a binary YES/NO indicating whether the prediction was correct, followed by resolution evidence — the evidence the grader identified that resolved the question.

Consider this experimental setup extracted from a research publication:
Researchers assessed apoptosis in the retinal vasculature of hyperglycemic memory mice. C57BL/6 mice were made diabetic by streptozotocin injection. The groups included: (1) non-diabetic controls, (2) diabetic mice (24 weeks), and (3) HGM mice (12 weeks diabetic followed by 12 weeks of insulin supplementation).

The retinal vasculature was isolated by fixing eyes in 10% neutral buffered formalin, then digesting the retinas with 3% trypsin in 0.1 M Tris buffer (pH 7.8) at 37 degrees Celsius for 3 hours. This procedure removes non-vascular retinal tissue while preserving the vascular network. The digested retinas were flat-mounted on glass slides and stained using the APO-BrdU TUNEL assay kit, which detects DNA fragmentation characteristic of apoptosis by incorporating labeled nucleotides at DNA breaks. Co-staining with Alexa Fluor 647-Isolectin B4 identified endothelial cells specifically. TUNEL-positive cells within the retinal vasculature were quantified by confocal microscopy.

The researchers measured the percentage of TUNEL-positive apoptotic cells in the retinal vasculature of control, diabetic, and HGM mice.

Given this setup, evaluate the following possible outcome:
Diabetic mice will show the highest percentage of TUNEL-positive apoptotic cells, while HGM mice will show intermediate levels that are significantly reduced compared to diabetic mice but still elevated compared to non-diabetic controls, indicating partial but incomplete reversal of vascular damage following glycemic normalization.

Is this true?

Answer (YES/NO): NO